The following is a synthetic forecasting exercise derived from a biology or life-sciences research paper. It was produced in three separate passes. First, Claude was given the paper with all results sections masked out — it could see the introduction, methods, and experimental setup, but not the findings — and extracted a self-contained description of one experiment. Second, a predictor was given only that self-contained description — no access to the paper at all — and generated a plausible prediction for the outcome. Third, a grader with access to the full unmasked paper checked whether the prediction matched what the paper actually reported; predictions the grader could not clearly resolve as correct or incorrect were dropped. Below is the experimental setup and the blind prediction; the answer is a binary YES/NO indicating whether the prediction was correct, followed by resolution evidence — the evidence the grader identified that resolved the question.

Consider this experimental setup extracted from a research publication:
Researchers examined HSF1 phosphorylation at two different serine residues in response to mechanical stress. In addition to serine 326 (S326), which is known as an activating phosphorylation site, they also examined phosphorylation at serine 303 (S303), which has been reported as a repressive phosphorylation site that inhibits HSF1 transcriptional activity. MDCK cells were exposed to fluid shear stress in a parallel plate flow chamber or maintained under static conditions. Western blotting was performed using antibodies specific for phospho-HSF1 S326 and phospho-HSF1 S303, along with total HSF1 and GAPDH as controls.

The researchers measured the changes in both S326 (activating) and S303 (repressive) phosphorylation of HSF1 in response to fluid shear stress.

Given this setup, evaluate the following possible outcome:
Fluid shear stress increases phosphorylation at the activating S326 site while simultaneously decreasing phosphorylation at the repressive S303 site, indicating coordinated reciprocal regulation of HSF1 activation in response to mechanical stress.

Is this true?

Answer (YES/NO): YES